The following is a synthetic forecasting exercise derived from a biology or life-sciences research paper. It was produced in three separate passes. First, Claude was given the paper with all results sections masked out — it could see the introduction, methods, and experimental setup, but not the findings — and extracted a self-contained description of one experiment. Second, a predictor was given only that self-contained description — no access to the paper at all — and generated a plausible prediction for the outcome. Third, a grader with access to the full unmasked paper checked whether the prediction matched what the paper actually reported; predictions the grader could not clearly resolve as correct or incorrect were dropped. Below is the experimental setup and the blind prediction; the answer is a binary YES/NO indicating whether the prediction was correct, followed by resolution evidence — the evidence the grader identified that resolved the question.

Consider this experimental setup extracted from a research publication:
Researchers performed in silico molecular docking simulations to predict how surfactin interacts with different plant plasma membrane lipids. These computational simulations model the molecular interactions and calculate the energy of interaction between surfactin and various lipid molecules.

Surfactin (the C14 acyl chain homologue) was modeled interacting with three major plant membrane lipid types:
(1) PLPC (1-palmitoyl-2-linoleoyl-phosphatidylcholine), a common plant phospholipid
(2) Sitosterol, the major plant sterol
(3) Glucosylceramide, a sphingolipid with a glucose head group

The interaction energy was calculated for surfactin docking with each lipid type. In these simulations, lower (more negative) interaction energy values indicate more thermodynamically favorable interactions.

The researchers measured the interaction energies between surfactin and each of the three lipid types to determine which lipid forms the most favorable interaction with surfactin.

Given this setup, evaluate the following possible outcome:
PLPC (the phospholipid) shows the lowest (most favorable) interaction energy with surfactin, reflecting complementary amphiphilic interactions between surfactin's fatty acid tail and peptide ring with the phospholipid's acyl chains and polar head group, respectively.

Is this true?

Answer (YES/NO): NO